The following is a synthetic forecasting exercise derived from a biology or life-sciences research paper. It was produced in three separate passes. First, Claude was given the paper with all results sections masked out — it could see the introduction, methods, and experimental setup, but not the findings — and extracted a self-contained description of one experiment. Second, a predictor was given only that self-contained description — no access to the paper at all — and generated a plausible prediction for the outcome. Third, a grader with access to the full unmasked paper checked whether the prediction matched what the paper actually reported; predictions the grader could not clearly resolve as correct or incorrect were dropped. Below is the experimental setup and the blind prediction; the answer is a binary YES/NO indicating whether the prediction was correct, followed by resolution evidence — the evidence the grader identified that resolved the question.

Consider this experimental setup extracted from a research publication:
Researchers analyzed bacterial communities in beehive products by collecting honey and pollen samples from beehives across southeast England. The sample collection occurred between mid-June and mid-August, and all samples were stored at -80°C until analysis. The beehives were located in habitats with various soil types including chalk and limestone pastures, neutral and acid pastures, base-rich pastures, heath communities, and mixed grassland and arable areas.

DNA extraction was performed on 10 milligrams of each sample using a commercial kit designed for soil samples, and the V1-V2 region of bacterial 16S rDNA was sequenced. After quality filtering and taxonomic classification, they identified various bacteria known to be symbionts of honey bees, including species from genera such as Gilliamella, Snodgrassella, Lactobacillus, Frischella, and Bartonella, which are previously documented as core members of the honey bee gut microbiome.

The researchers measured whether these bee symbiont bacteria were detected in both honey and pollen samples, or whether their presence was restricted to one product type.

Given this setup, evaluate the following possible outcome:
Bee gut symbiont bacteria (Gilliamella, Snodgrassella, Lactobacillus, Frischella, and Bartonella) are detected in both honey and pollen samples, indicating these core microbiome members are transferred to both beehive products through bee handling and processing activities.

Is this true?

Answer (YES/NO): NO